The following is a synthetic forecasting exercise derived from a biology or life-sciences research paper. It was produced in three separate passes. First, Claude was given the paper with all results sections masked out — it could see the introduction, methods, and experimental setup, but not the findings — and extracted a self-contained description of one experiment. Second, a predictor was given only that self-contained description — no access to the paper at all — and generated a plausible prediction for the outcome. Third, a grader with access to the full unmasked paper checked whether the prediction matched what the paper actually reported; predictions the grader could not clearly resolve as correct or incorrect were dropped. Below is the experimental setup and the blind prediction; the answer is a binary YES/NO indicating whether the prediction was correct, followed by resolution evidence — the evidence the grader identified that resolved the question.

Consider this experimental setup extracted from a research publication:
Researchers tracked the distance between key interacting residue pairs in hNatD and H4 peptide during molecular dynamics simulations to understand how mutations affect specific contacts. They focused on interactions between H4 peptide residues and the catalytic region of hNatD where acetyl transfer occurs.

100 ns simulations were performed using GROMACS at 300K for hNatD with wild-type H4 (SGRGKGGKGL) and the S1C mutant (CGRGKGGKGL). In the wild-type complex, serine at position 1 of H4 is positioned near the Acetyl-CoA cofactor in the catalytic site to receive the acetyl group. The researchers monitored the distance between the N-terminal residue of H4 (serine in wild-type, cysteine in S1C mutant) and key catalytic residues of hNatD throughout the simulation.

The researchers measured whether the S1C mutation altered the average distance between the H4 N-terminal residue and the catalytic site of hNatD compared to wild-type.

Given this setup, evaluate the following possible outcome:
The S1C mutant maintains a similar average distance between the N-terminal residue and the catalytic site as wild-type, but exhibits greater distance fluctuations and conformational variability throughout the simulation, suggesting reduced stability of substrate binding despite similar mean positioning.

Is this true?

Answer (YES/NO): NO